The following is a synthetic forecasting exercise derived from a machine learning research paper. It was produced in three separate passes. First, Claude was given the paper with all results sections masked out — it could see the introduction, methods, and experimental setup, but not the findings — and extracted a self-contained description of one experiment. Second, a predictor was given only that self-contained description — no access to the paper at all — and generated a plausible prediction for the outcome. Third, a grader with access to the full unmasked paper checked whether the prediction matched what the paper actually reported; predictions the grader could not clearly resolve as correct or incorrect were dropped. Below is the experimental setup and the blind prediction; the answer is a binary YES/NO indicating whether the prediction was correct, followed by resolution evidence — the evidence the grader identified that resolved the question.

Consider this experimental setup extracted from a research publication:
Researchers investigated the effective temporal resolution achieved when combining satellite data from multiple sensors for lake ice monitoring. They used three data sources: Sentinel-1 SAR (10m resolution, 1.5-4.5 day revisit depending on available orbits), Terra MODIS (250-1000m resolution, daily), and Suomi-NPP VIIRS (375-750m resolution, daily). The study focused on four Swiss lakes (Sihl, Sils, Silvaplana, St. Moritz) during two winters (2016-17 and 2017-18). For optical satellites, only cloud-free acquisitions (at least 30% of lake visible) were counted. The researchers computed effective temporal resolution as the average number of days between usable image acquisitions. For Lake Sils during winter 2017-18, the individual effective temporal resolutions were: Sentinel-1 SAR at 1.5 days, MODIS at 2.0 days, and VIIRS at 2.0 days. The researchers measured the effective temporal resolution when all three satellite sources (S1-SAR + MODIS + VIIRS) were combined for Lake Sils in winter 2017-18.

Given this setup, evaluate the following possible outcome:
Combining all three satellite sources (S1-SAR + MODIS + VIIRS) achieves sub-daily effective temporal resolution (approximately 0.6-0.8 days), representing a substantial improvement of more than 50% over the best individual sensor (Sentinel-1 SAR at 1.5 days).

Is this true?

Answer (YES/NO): NO